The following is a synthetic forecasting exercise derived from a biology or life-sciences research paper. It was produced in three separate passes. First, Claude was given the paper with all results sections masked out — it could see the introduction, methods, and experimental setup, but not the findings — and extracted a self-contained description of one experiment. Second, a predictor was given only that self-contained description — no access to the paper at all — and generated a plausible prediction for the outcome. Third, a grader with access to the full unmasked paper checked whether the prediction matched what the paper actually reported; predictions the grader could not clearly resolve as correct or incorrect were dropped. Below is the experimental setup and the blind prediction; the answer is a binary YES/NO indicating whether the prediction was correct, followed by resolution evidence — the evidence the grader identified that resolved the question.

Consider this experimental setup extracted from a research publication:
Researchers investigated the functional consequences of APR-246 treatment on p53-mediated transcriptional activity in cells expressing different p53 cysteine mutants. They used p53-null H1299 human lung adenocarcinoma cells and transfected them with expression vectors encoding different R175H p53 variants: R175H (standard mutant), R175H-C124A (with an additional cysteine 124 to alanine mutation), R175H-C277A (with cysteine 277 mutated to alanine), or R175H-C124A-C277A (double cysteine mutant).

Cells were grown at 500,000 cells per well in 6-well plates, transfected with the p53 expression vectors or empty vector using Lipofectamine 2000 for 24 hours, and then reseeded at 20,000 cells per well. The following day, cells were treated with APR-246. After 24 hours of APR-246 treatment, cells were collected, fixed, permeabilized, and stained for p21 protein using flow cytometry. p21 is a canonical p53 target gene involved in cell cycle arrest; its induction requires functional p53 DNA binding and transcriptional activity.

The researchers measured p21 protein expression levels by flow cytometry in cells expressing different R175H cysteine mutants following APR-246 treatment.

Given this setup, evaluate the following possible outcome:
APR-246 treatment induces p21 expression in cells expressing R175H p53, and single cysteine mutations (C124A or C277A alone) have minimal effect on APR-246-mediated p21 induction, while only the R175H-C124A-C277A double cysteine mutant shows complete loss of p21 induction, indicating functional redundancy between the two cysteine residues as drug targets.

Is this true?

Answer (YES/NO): NO